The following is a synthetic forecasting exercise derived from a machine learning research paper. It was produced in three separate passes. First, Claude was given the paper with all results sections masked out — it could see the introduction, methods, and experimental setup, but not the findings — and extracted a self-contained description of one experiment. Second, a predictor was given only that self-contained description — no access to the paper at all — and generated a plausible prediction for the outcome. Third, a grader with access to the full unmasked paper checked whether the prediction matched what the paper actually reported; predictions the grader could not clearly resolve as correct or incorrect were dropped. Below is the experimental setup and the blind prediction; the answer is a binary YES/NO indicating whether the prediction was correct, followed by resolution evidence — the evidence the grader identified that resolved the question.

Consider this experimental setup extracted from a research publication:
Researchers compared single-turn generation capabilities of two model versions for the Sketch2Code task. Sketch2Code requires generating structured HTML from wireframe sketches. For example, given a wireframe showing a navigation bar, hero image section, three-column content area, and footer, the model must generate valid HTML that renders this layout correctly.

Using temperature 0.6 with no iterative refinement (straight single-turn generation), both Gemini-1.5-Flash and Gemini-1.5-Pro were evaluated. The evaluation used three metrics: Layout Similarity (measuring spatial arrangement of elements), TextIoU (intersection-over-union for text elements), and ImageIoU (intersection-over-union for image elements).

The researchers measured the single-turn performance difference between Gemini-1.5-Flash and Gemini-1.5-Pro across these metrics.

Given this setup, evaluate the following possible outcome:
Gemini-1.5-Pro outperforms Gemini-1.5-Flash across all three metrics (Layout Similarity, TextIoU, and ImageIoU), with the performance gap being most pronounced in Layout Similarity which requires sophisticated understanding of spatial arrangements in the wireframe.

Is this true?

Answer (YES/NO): NO